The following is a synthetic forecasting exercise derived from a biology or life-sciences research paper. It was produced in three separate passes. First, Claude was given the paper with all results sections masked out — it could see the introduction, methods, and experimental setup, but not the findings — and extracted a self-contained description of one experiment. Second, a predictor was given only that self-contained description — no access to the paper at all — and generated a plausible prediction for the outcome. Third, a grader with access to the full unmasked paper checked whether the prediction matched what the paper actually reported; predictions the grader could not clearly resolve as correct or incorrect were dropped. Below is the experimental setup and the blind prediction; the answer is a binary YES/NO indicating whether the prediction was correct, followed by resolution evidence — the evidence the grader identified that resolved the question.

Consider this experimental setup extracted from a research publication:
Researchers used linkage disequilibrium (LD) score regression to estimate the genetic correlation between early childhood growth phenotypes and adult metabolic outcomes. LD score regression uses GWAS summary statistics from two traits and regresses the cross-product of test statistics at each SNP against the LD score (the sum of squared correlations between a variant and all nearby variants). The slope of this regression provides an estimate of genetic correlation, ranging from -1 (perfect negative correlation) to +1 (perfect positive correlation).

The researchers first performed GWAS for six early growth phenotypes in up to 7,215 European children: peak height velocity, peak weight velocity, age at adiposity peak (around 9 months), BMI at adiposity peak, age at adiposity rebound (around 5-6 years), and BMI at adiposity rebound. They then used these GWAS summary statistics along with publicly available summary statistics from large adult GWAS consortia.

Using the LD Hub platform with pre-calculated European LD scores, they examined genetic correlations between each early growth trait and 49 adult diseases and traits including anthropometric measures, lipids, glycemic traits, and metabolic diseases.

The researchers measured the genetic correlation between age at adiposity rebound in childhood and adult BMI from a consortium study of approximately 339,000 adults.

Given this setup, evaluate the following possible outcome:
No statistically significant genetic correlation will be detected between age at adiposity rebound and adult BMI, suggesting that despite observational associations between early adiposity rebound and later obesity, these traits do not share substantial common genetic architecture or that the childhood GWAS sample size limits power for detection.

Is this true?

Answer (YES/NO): NO